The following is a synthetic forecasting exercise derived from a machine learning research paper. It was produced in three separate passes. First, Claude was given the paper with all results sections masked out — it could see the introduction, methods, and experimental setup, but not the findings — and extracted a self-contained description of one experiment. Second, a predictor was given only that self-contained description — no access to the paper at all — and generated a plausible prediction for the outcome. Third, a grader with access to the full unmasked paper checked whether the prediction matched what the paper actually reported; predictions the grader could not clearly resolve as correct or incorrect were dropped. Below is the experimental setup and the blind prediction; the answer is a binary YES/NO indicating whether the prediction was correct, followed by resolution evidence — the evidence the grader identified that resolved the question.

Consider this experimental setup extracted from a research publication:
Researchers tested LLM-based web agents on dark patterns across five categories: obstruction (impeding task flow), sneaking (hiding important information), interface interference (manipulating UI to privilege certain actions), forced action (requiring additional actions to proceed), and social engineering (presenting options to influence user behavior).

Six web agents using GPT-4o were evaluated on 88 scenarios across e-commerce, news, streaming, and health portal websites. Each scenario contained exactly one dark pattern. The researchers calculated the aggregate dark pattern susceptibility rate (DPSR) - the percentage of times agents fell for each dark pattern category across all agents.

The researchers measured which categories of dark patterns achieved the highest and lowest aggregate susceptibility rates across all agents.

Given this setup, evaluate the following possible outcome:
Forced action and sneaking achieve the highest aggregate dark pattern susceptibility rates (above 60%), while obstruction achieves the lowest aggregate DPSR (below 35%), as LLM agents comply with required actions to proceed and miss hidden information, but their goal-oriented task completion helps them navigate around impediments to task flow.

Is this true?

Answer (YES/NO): NO